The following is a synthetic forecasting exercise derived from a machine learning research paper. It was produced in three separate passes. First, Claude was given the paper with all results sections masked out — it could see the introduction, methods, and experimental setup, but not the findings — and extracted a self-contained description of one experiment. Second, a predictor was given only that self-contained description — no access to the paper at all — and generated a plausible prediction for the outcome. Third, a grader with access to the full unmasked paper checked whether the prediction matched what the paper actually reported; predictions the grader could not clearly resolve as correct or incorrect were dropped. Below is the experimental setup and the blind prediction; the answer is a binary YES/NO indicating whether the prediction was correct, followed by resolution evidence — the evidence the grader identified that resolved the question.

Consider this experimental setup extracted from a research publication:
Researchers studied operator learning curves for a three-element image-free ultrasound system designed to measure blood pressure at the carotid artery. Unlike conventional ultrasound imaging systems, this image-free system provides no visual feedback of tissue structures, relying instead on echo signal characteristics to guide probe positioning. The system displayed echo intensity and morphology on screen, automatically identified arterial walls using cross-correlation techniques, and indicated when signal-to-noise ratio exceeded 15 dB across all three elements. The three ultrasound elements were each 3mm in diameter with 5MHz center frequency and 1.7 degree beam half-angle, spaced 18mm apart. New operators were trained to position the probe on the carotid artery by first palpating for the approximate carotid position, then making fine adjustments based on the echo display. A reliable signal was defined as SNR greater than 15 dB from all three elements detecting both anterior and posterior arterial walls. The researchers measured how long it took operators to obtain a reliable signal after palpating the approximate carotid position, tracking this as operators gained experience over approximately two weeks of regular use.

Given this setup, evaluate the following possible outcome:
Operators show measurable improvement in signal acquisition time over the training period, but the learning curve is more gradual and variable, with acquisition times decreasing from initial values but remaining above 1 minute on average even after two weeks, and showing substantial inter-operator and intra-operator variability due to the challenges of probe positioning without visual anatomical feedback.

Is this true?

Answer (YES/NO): NO